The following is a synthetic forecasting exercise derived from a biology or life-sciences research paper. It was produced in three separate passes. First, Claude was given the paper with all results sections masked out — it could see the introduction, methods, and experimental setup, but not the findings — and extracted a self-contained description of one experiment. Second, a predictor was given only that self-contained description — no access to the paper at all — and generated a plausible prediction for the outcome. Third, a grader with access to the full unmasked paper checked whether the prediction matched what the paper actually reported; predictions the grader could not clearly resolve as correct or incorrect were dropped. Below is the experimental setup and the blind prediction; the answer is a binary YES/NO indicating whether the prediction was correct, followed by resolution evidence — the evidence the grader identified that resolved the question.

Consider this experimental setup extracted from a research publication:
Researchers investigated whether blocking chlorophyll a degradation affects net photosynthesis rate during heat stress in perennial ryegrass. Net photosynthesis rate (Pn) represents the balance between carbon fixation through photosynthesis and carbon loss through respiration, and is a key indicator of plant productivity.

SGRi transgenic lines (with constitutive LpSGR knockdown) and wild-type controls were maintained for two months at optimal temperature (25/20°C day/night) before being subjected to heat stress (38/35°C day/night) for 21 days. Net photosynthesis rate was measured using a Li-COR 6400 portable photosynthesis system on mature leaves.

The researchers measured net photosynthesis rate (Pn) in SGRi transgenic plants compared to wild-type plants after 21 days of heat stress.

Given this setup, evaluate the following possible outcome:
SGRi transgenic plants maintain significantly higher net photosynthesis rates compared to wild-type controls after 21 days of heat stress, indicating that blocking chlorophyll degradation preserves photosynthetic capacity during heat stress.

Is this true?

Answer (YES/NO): NO